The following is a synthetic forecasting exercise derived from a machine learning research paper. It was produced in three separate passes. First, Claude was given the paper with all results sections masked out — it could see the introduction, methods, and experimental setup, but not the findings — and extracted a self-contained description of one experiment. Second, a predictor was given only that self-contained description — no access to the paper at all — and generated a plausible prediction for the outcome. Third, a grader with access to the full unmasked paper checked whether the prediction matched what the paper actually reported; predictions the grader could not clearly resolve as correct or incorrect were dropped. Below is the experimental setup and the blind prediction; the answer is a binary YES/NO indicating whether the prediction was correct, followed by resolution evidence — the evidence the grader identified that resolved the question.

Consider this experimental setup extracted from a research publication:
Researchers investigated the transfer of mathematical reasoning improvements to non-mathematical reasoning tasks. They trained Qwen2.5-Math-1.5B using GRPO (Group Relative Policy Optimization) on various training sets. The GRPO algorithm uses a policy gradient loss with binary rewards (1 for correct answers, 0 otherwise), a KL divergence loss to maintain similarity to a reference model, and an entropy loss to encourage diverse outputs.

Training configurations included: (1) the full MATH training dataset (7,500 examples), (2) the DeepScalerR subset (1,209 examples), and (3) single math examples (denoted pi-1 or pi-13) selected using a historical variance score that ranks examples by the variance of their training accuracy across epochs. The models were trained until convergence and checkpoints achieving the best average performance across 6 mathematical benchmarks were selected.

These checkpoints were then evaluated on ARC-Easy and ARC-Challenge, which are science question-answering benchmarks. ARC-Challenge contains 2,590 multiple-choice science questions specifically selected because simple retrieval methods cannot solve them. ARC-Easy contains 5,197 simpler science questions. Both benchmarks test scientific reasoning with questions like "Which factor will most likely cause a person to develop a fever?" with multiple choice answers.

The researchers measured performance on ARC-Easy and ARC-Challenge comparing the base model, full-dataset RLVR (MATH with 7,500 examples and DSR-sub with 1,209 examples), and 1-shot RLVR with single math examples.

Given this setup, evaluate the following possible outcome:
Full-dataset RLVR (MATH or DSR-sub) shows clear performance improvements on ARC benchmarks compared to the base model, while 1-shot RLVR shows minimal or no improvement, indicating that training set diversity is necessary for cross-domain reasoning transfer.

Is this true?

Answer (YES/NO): NO